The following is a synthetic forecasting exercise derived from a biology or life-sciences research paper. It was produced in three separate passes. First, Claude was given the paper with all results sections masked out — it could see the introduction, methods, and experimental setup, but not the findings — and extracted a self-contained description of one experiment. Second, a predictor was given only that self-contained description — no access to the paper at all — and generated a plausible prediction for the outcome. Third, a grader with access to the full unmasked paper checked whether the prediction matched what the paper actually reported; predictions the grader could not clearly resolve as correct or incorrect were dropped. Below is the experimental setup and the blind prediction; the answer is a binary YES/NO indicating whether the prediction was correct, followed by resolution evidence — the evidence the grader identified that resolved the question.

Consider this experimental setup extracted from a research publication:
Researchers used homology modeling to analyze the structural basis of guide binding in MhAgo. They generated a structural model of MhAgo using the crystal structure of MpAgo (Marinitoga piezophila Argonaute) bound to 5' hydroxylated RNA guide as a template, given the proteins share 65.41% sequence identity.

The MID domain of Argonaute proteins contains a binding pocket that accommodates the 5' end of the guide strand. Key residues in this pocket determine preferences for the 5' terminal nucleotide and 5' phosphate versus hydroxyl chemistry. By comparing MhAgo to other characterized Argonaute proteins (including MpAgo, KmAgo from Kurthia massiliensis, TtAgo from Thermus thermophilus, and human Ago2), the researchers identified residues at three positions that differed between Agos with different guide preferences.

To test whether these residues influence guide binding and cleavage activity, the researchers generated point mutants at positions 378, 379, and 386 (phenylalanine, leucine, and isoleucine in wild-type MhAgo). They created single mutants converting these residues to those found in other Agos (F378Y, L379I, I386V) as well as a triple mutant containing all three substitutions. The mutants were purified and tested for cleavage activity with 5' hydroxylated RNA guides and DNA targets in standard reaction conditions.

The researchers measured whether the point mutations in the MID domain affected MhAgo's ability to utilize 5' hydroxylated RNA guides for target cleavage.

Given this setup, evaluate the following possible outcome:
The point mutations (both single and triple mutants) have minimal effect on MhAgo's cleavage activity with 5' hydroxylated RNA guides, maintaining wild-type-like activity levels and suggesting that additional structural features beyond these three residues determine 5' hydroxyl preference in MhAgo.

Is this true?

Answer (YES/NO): YES